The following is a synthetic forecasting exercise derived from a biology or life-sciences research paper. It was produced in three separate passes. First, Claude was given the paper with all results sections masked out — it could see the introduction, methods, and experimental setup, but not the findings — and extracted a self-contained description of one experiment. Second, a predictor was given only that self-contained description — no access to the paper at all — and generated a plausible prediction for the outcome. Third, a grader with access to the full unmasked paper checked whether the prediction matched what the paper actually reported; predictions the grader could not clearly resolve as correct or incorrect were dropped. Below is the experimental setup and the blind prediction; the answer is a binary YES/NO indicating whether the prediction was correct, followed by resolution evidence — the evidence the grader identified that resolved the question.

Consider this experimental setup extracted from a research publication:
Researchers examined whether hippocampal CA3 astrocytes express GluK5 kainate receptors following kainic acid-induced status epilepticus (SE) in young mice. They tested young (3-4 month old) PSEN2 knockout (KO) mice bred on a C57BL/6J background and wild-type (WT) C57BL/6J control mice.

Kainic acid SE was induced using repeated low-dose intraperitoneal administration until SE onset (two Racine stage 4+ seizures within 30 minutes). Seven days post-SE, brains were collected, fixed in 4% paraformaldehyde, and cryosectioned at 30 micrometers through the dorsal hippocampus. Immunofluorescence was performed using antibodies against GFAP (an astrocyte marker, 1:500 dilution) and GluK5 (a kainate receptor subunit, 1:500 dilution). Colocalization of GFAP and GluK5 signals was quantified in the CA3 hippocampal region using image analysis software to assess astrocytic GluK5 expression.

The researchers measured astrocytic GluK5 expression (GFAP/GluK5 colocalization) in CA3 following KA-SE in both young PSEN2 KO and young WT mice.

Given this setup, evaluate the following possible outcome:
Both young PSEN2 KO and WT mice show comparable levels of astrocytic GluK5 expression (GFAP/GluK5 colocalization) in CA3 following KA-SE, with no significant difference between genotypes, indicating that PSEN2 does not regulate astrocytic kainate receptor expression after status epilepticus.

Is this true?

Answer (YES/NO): YES